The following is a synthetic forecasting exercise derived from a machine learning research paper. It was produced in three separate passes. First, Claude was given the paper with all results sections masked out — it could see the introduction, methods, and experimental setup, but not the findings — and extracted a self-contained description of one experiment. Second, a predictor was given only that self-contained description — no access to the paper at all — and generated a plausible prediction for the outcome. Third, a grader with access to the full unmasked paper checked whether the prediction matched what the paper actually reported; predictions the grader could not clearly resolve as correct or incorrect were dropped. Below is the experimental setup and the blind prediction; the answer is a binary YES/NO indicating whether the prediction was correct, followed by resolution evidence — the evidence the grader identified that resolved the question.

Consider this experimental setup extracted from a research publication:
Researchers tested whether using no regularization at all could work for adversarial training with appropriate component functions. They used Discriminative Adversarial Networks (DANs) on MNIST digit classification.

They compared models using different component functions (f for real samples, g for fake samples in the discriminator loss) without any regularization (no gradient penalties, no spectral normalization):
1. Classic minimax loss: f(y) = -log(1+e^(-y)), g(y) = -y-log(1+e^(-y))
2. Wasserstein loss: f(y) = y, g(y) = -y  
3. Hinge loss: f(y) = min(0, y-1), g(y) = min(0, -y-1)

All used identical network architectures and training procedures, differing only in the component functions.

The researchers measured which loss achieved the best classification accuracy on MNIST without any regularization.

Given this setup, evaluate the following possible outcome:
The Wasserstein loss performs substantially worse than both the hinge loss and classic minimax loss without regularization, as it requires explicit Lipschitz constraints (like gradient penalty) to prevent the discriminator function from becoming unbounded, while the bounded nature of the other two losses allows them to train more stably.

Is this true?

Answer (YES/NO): NO